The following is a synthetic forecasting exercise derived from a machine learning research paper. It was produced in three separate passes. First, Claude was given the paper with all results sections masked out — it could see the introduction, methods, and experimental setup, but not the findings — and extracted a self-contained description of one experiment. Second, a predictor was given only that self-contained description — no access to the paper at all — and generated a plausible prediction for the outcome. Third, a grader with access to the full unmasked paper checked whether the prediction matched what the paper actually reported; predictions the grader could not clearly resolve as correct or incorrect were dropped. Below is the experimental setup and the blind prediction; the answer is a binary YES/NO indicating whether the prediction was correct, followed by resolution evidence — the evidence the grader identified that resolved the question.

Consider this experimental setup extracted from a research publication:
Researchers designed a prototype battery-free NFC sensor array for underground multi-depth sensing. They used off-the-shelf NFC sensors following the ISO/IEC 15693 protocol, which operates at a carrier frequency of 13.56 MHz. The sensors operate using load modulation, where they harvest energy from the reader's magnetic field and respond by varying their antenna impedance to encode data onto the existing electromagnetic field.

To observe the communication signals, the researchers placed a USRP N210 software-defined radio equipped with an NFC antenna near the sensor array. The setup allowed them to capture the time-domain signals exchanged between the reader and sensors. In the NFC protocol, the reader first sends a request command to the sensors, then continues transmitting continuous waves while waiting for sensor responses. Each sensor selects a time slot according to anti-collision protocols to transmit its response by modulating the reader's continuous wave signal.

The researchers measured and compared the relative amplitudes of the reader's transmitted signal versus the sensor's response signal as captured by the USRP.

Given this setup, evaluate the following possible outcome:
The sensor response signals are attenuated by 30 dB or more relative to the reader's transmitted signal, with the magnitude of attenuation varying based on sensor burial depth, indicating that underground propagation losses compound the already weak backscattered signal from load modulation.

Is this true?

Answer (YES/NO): NO